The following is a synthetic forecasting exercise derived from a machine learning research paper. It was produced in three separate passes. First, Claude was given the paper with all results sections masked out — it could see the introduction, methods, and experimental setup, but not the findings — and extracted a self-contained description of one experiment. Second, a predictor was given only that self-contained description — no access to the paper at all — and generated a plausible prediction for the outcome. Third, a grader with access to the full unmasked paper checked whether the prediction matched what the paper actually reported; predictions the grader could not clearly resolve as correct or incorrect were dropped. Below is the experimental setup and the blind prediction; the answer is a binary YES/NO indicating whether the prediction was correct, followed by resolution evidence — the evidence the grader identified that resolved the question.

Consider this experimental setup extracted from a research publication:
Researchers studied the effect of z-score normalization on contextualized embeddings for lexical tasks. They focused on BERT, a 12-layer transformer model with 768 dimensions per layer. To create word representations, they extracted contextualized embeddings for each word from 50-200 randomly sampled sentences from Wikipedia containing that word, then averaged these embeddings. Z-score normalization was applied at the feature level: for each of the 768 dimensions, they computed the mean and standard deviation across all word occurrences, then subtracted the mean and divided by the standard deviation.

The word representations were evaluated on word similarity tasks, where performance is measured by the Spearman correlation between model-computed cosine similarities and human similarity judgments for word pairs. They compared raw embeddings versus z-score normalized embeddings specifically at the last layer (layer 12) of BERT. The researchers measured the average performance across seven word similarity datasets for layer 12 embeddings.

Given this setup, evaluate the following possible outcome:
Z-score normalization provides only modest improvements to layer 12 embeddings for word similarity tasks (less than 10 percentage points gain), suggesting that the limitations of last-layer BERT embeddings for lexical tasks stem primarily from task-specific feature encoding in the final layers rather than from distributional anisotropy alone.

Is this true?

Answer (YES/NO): YES